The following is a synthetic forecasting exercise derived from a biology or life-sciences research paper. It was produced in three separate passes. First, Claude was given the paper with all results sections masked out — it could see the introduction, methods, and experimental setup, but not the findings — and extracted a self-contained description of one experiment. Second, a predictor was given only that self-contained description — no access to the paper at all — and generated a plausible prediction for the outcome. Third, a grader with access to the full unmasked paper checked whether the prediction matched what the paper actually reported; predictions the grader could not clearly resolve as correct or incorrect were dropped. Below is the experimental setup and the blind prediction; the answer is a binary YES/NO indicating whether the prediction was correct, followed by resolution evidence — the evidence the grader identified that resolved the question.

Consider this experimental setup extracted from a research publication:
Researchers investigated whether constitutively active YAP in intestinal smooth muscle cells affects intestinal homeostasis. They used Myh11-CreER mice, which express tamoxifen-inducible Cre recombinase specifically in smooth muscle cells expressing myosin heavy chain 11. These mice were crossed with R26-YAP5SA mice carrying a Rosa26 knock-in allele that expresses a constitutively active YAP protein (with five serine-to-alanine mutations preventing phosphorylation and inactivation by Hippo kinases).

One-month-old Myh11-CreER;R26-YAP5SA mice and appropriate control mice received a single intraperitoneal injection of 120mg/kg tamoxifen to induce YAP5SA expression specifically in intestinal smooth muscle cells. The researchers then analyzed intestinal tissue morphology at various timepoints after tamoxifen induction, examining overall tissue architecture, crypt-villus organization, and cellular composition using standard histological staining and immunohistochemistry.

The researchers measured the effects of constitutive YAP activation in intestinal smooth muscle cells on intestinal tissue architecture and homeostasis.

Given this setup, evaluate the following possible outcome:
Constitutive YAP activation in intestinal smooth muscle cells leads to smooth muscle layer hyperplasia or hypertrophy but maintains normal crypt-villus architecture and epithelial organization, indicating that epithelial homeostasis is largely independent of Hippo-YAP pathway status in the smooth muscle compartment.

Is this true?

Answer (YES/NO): NO